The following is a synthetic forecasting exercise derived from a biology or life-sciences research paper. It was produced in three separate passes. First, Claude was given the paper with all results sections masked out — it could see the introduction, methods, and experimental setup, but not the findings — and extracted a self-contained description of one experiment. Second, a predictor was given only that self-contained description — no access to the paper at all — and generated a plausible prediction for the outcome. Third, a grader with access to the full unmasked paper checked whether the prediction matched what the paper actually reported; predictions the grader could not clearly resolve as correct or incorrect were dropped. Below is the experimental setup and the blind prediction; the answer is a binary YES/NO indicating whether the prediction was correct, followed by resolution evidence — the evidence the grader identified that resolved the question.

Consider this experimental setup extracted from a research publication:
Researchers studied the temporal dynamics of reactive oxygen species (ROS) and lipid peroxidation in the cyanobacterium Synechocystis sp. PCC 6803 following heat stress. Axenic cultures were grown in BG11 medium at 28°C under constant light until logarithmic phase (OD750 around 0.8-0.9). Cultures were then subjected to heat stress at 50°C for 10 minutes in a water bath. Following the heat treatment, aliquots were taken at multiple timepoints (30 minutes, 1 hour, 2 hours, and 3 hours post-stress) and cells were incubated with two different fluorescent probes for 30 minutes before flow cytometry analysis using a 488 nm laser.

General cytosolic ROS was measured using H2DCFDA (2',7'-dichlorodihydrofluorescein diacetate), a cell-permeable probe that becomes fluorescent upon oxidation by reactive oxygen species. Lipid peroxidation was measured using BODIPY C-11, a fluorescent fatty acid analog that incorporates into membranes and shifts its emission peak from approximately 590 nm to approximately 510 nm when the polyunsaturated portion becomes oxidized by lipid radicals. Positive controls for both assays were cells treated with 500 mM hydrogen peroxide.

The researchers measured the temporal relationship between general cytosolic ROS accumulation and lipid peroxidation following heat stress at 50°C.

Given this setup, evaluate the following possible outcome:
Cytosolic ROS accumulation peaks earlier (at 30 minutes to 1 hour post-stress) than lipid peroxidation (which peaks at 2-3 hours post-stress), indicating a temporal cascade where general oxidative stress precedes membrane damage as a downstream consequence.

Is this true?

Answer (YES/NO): YES